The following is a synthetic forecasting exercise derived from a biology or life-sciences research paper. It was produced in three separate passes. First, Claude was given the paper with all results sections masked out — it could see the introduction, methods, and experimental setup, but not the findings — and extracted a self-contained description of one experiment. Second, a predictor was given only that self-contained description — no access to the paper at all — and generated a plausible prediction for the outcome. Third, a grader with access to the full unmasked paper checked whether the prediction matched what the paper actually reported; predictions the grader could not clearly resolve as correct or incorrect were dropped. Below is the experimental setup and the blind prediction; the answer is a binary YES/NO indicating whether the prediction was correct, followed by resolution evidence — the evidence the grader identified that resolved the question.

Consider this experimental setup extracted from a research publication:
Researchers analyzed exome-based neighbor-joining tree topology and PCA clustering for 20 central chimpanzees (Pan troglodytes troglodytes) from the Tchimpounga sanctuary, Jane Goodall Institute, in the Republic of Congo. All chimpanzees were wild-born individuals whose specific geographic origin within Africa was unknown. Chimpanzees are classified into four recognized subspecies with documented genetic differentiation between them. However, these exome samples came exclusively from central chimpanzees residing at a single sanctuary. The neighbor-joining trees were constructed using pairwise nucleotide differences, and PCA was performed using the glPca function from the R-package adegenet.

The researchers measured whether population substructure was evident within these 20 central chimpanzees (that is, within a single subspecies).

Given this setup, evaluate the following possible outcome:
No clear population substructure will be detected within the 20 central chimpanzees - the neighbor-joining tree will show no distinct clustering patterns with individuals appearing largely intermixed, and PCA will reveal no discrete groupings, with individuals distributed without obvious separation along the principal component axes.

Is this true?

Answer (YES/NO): YES